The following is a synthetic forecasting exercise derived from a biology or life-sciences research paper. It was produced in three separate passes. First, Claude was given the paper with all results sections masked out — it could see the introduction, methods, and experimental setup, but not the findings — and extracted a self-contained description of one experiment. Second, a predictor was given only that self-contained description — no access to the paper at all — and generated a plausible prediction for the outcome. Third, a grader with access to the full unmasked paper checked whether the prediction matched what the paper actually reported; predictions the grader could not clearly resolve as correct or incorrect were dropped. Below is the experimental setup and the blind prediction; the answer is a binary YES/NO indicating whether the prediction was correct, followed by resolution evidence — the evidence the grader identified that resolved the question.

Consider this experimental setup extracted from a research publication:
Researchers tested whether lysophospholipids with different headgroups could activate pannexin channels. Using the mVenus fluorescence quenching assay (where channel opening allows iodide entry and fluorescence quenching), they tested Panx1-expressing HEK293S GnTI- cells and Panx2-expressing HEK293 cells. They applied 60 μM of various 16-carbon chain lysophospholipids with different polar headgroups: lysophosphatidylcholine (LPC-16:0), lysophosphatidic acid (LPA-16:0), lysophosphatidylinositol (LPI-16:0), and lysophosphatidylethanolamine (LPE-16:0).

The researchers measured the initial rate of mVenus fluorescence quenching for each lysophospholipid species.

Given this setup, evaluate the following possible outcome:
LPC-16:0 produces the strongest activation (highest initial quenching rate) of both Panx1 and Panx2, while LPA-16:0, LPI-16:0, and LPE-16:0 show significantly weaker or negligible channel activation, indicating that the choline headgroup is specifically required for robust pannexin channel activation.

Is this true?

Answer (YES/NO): NO